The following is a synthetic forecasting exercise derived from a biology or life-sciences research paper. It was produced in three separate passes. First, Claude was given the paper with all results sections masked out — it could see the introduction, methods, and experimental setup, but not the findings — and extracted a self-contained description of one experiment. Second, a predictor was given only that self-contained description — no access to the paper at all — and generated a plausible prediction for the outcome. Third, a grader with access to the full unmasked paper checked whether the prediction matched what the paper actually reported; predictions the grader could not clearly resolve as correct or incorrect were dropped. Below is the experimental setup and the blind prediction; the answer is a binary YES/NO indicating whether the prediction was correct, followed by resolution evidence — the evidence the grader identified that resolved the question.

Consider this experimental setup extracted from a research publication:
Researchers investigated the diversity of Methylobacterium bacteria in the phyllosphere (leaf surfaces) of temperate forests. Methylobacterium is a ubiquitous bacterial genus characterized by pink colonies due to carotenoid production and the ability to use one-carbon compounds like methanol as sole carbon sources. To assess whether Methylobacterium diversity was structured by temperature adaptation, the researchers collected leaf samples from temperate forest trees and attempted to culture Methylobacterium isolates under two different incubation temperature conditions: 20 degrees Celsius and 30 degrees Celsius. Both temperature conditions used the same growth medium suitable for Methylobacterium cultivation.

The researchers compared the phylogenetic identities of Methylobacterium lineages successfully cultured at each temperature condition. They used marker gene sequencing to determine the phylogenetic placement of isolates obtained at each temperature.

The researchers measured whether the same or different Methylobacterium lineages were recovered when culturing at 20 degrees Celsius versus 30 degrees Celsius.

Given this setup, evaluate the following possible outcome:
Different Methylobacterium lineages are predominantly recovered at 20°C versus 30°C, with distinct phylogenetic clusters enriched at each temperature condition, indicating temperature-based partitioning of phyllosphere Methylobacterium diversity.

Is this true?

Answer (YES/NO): YES